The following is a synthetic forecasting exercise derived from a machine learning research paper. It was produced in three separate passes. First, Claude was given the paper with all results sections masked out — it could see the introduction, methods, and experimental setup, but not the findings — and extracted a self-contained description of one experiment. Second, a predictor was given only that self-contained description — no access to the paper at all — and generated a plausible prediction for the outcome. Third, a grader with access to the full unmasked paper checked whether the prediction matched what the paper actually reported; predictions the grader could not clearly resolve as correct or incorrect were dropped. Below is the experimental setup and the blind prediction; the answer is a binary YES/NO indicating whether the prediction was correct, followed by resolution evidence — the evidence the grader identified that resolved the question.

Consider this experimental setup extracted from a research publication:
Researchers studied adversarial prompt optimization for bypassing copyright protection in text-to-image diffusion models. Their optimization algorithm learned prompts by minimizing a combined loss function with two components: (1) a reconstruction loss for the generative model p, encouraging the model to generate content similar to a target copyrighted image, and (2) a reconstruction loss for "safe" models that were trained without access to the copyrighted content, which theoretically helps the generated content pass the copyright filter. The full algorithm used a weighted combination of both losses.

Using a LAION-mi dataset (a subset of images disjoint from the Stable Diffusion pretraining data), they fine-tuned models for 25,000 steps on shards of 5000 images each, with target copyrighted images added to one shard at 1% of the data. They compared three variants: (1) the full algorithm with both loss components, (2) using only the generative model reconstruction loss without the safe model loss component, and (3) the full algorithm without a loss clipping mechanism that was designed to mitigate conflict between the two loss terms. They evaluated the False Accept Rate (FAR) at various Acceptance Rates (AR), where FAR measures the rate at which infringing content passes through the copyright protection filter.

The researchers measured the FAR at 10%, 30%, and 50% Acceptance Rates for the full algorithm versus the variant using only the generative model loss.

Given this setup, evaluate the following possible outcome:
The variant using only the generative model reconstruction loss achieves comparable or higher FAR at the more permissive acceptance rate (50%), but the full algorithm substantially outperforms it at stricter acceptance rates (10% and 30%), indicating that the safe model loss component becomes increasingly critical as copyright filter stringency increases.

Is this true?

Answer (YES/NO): NO